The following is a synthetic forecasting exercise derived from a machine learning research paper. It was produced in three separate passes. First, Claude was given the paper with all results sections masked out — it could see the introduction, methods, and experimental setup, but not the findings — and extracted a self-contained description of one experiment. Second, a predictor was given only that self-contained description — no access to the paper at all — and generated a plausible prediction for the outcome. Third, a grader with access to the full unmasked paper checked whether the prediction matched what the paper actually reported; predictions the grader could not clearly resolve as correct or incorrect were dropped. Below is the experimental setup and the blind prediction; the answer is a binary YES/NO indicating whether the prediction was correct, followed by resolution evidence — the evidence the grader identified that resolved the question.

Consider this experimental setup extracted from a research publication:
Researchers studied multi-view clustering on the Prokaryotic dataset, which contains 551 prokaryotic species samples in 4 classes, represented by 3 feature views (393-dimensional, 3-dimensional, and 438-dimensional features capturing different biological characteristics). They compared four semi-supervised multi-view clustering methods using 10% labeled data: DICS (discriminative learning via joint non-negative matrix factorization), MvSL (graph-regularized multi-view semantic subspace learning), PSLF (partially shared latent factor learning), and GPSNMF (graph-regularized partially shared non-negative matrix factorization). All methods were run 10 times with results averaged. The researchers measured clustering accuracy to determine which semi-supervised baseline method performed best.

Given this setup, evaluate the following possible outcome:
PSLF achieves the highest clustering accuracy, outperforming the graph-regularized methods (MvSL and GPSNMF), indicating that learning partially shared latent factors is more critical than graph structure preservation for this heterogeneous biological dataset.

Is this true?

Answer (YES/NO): NO